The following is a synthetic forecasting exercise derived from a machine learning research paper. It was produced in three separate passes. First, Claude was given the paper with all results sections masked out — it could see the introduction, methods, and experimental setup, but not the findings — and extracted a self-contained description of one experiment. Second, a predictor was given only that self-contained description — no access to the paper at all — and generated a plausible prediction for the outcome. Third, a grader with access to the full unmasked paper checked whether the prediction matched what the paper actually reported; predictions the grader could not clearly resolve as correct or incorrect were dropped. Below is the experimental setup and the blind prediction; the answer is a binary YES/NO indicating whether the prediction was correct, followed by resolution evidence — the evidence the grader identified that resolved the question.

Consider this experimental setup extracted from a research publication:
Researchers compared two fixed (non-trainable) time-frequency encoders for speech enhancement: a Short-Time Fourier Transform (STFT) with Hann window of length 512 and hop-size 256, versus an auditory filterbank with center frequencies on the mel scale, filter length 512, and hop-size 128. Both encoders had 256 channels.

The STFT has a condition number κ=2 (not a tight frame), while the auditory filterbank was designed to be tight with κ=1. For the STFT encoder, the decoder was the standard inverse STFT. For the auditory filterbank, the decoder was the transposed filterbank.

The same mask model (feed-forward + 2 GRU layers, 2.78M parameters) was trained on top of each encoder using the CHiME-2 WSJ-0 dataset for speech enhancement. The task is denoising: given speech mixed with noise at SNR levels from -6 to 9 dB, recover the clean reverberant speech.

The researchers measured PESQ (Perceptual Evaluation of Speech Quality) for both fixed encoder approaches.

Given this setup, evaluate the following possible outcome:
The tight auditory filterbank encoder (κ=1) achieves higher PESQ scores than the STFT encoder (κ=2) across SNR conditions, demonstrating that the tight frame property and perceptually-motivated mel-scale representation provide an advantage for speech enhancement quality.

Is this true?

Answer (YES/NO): YES